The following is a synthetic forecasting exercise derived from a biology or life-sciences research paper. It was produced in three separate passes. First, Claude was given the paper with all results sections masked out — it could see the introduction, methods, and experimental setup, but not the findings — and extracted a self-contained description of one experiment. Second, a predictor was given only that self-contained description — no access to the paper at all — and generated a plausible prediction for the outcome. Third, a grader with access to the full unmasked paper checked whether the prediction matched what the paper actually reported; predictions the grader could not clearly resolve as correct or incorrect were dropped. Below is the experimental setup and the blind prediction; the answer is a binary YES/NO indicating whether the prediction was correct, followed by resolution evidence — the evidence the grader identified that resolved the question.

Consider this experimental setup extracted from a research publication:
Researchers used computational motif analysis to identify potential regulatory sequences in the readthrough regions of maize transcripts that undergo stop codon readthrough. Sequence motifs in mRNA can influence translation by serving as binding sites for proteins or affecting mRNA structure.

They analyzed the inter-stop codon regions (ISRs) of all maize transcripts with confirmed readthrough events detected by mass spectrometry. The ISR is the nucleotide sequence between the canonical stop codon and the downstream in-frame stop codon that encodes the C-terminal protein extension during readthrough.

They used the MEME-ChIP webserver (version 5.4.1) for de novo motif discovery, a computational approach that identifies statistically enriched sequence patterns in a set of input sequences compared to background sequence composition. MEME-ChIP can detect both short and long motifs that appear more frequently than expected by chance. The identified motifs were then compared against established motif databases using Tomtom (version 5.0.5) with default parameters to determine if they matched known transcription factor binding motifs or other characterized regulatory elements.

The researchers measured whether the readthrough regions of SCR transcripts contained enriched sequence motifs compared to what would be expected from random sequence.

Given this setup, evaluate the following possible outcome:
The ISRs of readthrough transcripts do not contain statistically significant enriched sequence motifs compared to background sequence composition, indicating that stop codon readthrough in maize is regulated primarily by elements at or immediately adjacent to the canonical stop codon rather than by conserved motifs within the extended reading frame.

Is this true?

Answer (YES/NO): NO